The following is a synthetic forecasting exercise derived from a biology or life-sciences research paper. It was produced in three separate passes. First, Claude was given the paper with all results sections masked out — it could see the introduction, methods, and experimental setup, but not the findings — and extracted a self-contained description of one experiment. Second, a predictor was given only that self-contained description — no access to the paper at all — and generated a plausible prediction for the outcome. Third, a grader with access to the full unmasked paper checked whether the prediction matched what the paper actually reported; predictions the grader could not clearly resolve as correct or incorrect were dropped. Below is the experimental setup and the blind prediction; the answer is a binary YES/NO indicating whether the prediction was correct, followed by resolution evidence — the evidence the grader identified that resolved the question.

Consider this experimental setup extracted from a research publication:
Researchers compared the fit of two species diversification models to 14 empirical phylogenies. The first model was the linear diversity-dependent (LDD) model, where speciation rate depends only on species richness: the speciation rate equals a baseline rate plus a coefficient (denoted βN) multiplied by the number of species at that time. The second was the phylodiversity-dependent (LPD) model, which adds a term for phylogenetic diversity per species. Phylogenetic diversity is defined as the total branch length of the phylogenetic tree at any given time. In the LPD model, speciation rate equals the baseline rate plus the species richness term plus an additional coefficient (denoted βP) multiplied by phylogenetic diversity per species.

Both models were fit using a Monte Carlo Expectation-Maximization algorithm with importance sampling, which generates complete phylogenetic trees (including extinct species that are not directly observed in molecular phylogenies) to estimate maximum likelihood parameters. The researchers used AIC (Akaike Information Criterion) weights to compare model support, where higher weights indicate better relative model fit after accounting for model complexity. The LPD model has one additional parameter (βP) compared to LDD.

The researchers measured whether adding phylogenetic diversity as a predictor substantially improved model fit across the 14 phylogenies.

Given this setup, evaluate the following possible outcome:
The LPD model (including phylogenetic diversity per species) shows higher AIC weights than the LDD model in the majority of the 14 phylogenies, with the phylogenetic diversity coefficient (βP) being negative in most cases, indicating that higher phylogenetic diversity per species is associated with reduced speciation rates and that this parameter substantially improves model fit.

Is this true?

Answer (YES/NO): NO